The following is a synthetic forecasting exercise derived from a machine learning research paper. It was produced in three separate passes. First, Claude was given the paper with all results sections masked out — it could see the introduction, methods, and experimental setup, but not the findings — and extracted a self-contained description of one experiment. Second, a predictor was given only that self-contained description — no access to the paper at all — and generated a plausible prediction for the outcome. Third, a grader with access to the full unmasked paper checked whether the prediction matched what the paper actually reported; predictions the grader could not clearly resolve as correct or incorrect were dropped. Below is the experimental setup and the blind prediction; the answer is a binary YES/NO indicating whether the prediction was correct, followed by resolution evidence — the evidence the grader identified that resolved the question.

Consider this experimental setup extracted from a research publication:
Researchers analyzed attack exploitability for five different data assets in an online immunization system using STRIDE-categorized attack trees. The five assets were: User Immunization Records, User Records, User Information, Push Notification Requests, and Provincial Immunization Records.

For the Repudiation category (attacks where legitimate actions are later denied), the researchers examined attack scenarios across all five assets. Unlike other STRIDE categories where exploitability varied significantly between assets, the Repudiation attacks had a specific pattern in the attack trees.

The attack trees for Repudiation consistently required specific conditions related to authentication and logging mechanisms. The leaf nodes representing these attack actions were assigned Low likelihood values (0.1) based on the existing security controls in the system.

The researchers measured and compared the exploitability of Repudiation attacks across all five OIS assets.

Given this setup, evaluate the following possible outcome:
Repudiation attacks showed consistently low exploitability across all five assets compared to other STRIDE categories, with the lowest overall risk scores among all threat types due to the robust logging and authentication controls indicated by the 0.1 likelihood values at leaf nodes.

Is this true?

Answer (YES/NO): NO